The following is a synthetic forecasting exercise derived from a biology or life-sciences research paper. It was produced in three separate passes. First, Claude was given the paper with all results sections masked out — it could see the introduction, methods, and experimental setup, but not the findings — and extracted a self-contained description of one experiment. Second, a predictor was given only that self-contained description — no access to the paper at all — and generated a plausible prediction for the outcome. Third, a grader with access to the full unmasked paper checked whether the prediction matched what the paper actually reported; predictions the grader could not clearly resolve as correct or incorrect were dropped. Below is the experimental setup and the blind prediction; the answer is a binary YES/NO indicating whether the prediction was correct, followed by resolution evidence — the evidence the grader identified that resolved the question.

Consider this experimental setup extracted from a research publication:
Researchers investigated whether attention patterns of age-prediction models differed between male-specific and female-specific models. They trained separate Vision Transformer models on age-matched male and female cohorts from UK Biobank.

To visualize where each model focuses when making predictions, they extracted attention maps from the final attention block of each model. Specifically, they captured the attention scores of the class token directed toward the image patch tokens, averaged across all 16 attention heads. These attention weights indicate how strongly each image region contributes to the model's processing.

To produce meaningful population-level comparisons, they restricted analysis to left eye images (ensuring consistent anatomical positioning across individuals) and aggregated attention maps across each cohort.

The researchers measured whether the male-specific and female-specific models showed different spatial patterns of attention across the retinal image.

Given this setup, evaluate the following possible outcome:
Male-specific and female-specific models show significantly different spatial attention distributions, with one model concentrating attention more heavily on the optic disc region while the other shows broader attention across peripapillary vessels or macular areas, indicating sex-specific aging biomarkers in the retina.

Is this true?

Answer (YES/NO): NO